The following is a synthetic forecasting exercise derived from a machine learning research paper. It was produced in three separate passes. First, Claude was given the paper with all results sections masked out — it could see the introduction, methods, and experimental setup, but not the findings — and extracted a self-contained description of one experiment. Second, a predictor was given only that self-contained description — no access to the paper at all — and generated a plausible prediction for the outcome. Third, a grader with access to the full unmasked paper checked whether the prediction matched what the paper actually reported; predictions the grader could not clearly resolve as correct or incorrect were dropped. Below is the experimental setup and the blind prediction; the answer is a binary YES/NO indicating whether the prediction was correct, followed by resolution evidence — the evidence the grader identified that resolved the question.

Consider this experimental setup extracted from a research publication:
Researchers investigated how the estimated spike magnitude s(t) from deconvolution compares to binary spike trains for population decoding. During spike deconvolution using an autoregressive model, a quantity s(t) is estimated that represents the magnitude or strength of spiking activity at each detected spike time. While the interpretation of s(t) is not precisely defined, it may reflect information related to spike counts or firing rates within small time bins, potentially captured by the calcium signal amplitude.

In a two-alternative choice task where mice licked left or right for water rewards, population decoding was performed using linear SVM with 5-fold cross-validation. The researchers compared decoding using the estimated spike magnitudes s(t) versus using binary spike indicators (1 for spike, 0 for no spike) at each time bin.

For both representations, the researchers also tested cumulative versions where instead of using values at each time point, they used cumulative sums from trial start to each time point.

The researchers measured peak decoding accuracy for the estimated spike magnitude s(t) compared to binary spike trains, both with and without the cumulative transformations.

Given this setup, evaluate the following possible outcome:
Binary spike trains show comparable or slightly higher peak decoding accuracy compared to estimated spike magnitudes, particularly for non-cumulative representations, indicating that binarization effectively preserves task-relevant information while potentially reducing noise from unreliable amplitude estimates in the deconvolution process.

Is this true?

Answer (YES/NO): YES